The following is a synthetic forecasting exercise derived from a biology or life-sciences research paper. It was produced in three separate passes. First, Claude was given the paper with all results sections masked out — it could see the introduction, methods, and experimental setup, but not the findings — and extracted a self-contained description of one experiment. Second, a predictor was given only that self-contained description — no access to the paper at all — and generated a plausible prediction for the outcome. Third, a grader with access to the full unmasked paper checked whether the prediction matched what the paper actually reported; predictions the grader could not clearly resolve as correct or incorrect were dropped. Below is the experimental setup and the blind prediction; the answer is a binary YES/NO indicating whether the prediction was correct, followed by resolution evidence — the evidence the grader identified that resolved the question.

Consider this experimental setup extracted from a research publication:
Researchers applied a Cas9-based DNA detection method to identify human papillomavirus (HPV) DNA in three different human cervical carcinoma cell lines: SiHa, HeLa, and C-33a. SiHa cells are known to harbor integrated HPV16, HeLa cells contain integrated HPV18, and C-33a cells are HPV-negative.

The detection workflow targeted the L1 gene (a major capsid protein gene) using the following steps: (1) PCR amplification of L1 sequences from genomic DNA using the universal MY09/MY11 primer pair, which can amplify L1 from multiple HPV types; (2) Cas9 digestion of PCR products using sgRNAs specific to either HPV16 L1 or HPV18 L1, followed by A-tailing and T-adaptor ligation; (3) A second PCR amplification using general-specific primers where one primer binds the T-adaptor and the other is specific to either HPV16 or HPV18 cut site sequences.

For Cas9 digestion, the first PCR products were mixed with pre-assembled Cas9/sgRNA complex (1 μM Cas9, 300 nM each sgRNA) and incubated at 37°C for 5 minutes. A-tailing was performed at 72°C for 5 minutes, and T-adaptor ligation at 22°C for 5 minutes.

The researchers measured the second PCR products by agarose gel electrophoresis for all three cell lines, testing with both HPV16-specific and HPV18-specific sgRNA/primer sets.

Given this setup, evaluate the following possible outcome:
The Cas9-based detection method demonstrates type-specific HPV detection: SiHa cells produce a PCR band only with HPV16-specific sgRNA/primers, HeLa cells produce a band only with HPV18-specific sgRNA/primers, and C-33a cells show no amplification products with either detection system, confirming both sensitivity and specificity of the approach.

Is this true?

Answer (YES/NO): YES